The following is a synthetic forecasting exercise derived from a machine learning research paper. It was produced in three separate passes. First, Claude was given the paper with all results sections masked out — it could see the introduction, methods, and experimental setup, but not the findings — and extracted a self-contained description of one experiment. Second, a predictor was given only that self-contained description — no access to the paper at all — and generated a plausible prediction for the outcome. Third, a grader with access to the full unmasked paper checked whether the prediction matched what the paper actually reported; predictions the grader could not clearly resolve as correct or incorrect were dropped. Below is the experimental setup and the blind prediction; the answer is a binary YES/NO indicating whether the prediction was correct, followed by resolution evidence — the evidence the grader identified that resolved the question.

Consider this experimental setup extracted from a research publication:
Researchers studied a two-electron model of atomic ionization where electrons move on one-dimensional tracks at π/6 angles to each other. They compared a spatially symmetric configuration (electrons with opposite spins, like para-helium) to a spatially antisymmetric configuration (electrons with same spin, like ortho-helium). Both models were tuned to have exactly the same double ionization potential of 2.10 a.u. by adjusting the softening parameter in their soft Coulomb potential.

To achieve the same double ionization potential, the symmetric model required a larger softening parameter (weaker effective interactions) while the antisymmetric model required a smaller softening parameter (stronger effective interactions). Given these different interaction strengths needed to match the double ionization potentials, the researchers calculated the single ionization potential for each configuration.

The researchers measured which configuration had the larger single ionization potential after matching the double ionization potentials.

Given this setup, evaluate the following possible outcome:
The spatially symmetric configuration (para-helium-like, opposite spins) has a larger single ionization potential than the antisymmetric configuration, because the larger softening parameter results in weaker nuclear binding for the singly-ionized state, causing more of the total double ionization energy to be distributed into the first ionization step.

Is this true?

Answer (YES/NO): YES